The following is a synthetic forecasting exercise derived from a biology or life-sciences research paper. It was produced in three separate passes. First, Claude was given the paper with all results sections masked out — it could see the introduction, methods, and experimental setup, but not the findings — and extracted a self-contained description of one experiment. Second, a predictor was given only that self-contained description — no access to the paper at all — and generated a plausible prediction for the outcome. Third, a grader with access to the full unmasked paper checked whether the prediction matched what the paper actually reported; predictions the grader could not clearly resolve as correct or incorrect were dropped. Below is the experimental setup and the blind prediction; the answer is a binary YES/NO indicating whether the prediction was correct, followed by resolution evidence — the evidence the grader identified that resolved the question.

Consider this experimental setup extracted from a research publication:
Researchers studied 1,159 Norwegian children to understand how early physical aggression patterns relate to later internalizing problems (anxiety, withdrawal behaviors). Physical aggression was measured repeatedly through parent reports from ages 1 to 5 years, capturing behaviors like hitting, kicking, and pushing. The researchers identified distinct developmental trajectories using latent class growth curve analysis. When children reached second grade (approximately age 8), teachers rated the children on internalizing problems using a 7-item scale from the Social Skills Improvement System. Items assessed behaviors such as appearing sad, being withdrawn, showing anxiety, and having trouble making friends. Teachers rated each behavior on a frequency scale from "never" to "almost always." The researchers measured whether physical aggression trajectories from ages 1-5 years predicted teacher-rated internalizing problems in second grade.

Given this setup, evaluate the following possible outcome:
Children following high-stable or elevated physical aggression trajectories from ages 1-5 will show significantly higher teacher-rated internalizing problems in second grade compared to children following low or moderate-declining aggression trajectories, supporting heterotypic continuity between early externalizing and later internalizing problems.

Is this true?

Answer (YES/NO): NO